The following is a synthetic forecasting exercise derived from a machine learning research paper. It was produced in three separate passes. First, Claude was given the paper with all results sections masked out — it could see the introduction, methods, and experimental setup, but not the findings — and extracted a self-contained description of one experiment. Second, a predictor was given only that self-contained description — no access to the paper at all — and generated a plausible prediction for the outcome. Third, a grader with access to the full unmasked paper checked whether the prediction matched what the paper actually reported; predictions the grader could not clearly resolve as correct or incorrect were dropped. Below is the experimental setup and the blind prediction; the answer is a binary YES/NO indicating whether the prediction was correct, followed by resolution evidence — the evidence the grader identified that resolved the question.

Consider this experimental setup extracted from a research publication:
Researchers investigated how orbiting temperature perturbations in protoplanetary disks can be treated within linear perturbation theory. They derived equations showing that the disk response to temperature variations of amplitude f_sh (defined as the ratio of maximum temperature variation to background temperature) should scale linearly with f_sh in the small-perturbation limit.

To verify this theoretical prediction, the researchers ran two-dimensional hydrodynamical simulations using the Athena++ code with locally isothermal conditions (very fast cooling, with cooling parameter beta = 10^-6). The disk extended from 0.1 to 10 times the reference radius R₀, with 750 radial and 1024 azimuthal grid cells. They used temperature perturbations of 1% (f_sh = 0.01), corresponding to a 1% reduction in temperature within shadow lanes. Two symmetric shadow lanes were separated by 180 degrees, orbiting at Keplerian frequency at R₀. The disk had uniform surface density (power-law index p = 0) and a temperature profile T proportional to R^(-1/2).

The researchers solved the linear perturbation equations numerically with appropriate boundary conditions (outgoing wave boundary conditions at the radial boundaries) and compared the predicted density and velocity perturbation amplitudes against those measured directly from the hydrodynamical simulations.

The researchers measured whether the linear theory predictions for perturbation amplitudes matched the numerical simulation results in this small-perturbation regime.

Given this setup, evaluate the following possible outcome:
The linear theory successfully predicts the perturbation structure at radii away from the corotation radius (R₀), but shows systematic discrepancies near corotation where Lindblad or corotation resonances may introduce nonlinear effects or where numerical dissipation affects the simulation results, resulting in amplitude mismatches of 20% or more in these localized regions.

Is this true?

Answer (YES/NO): NO